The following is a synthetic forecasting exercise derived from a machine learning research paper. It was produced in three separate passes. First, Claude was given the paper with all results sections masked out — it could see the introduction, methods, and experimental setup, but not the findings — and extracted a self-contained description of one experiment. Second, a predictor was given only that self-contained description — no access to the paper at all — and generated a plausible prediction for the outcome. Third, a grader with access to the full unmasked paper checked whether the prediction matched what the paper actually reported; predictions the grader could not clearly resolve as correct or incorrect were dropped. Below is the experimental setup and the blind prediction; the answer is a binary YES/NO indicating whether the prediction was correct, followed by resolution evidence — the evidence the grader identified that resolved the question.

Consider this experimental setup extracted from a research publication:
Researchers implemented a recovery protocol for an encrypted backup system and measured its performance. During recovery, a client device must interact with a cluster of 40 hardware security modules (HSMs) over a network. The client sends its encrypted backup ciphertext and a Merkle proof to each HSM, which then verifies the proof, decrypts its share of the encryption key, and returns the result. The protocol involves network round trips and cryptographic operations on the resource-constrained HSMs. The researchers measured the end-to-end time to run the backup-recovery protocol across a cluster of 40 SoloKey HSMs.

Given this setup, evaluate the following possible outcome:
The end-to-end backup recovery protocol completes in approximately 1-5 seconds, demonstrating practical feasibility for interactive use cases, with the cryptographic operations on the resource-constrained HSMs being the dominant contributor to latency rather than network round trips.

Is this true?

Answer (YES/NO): YES